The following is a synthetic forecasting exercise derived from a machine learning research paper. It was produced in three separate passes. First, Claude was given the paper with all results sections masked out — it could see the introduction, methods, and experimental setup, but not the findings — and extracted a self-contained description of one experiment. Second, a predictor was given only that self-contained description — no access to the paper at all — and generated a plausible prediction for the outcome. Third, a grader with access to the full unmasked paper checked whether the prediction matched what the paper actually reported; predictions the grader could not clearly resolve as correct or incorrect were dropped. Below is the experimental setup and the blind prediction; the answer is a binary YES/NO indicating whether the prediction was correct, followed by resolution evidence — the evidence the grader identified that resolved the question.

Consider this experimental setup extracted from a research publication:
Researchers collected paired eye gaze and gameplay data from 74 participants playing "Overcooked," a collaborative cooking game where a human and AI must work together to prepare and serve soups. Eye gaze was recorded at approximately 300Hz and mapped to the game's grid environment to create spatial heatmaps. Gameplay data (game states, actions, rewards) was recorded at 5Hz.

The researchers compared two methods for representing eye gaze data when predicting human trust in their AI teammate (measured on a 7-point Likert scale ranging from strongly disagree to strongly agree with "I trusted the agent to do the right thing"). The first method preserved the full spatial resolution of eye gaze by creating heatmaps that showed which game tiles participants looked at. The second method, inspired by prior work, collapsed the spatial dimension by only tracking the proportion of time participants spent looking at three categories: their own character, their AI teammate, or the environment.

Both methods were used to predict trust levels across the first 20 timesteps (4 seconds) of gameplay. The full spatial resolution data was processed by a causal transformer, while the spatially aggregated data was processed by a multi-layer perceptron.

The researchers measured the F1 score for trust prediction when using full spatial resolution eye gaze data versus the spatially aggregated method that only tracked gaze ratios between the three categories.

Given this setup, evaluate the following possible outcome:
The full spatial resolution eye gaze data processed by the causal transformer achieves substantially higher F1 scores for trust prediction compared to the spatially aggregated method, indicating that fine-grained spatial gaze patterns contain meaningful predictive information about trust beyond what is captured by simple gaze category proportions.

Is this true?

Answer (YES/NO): YES